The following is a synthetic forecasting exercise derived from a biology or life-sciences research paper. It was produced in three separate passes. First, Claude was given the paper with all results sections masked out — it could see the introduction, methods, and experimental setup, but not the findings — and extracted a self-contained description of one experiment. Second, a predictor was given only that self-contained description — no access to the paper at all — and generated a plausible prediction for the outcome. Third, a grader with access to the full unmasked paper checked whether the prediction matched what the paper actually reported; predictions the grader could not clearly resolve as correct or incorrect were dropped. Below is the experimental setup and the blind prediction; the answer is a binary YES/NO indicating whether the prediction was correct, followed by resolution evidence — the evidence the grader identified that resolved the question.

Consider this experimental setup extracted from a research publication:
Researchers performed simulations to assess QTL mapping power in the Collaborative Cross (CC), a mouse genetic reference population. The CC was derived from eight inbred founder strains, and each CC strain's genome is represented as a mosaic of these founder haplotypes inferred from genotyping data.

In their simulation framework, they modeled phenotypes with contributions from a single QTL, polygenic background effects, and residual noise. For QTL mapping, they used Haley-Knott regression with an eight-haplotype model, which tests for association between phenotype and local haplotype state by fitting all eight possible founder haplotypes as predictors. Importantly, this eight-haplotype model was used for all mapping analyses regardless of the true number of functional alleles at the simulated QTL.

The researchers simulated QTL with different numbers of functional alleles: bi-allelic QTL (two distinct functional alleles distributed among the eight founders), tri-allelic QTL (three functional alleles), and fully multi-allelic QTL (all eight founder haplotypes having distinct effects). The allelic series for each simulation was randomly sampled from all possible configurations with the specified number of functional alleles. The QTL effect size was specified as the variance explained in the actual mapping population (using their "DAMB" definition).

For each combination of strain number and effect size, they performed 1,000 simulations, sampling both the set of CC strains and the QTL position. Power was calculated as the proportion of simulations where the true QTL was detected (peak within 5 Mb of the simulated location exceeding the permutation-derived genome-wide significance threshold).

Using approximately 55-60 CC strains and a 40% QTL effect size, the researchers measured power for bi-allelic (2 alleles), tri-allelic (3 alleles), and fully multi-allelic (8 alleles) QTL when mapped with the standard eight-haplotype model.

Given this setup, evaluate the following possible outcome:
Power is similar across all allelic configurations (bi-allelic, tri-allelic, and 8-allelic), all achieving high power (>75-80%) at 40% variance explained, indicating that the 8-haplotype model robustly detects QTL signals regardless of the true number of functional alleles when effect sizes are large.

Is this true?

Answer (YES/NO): YES